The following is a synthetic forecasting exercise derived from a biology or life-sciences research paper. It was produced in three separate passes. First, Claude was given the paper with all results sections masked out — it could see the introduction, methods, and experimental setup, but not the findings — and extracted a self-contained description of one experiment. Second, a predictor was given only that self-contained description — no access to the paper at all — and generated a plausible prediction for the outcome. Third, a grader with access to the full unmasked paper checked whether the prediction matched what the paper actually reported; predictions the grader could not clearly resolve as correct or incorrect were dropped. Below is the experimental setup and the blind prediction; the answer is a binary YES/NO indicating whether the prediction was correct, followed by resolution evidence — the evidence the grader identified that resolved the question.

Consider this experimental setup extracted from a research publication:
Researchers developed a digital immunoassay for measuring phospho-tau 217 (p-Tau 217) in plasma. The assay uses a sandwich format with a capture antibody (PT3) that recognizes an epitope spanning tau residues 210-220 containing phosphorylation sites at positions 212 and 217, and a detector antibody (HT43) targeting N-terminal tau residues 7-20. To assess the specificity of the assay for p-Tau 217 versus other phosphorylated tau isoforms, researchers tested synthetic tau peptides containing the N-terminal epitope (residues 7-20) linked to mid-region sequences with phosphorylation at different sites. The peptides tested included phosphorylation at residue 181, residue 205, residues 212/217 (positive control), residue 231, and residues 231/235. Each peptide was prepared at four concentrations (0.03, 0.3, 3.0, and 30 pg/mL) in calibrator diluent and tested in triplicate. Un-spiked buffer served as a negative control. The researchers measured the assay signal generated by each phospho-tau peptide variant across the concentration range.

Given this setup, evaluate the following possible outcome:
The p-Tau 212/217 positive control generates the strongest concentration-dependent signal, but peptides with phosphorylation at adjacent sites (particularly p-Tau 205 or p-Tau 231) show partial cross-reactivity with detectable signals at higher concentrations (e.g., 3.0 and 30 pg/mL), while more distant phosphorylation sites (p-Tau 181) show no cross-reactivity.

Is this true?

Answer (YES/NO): NO